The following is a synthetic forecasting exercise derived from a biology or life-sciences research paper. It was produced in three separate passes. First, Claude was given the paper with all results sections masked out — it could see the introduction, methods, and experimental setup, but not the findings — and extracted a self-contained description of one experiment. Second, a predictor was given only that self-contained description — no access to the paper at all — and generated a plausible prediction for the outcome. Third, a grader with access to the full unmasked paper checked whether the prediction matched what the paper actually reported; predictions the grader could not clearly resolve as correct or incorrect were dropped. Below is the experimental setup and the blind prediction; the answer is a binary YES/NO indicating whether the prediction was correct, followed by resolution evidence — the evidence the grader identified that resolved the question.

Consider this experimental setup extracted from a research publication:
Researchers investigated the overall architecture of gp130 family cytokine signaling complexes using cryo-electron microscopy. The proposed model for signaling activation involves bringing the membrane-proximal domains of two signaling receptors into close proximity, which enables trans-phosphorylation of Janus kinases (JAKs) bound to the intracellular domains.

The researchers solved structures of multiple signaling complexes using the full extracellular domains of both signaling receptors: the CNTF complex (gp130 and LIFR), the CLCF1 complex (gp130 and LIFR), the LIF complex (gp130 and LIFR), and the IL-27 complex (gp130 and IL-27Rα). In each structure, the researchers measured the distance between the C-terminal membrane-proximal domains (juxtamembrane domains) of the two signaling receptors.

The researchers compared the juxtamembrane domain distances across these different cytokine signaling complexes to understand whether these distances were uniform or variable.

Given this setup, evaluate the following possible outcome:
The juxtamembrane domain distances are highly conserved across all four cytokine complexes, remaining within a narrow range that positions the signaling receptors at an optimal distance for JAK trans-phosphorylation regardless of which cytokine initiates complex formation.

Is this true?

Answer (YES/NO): NO